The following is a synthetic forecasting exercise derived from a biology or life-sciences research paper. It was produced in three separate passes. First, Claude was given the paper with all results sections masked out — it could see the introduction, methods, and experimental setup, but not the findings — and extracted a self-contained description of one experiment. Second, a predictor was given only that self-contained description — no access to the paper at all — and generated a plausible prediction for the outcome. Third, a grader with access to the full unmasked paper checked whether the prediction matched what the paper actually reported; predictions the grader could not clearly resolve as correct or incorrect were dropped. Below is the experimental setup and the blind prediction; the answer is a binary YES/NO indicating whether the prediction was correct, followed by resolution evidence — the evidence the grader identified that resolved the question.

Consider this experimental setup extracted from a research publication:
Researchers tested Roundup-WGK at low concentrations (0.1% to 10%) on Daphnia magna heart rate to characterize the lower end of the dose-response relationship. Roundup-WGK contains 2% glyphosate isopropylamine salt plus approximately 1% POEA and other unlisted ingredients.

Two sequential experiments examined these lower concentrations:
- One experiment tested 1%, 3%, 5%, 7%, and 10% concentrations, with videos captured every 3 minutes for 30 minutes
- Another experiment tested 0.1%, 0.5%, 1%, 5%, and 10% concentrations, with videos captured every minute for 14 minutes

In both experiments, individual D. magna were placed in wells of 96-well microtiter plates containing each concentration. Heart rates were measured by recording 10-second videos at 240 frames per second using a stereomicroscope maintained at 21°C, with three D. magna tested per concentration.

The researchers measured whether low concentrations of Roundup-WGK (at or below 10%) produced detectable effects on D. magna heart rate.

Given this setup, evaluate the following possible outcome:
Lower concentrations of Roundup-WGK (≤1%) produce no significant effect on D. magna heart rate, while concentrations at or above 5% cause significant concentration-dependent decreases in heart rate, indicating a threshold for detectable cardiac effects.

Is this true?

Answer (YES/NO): YES